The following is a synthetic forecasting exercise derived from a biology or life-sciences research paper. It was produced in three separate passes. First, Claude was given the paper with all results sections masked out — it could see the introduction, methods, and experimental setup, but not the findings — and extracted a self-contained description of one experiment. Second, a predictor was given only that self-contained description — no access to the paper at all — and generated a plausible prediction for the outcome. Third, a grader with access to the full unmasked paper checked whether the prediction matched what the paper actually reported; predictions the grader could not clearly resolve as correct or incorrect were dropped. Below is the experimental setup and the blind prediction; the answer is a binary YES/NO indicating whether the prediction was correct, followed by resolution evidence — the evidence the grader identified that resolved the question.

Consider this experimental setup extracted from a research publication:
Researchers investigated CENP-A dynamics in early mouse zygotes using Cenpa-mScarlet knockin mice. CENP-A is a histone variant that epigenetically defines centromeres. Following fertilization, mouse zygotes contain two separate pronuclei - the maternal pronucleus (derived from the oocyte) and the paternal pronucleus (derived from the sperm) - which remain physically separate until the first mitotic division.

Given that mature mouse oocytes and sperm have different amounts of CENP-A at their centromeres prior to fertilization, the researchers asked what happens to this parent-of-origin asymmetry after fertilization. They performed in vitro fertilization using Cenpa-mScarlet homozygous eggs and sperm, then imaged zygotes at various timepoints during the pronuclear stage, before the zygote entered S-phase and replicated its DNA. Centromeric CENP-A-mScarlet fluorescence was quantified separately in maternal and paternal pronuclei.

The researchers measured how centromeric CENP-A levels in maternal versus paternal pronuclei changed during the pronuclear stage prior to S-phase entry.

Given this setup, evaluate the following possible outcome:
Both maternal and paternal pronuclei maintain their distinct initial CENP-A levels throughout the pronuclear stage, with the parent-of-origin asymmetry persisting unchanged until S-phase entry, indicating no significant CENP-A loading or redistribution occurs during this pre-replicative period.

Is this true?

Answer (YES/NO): NO